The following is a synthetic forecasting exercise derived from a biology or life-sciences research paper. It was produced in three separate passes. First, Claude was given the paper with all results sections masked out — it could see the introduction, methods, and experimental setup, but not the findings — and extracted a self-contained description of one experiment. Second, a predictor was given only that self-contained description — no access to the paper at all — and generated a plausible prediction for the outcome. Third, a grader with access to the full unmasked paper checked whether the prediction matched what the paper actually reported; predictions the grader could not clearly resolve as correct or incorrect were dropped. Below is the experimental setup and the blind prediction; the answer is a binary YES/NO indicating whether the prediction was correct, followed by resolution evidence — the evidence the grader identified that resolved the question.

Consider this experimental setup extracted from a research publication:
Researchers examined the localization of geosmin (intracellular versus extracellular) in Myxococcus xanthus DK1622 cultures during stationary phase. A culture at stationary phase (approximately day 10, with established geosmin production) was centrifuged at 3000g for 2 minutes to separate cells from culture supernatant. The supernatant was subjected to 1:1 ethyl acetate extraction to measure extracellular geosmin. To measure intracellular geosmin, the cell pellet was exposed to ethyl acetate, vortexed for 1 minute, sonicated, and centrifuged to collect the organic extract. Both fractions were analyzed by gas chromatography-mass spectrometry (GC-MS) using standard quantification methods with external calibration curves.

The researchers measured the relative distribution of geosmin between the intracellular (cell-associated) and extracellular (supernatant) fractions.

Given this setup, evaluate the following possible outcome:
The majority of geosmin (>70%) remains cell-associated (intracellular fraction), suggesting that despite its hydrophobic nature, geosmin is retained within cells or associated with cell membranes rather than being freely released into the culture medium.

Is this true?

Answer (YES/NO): NO